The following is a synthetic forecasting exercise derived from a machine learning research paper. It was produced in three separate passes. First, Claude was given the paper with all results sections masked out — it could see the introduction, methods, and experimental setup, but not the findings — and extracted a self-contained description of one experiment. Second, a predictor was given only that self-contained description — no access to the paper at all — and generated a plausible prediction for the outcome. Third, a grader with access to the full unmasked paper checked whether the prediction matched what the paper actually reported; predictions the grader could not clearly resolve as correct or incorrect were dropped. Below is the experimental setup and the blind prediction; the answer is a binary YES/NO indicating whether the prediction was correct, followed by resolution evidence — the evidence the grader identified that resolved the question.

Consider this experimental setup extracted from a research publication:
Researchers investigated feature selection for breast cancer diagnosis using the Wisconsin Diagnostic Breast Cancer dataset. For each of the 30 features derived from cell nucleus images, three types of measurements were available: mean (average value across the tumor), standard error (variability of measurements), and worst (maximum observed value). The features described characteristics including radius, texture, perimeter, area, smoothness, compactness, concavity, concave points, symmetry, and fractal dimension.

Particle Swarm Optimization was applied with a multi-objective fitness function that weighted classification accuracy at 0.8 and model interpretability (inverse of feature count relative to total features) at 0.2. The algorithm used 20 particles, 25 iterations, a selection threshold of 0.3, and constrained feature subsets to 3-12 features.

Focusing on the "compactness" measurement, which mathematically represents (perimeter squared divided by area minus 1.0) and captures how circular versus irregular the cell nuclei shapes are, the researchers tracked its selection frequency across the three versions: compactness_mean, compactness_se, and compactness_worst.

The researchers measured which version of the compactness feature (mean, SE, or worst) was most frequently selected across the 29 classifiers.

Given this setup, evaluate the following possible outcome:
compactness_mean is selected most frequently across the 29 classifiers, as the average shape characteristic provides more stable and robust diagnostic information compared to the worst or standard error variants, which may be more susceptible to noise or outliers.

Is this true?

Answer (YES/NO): YES